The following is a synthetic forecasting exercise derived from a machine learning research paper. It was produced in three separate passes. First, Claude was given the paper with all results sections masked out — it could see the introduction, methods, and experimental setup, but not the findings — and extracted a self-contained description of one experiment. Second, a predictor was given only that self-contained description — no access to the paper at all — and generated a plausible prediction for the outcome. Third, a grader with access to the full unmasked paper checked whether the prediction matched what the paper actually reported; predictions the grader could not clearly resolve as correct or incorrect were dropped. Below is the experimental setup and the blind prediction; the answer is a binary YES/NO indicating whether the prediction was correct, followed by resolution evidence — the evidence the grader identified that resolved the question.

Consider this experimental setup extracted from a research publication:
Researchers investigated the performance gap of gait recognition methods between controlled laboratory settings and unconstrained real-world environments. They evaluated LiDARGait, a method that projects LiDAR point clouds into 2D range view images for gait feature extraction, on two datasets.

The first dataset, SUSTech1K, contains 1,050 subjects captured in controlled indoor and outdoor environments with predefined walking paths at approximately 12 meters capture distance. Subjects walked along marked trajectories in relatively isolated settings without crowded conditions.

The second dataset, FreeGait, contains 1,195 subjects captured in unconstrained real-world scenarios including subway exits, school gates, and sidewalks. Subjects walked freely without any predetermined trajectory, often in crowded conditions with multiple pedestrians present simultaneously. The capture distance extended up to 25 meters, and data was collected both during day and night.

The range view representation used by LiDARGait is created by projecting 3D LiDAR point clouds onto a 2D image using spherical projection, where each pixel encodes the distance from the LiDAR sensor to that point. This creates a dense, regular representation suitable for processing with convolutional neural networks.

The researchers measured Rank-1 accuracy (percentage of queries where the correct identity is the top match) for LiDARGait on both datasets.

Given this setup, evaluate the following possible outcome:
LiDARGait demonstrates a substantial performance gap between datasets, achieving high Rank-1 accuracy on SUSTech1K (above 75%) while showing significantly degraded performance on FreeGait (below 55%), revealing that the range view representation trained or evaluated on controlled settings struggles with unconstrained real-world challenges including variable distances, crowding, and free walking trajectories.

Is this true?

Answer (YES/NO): NO